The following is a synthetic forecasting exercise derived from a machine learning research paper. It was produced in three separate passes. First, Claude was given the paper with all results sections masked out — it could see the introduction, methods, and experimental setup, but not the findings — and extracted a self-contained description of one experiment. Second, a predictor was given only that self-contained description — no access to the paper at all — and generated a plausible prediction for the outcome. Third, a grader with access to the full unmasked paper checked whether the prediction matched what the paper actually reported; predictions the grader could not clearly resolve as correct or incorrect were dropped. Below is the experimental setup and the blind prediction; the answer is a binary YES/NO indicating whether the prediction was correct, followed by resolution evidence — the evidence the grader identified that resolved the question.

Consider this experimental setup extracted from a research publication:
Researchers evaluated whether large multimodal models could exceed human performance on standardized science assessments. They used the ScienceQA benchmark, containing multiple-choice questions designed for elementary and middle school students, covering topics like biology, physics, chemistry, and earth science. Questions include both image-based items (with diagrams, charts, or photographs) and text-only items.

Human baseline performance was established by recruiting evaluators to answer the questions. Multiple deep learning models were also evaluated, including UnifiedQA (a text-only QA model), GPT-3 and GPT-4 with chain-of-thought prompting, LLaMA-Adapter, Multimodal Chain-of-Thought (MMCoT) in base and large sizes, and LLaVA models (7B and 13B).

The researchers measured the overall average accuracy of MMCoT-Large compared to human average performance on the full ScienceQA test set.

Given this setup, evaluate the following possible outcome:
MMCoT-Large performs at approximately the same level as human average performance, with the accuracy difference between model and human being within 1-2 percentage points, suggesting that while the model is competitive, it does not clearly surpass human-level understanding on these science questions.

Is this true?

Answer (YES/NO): NO